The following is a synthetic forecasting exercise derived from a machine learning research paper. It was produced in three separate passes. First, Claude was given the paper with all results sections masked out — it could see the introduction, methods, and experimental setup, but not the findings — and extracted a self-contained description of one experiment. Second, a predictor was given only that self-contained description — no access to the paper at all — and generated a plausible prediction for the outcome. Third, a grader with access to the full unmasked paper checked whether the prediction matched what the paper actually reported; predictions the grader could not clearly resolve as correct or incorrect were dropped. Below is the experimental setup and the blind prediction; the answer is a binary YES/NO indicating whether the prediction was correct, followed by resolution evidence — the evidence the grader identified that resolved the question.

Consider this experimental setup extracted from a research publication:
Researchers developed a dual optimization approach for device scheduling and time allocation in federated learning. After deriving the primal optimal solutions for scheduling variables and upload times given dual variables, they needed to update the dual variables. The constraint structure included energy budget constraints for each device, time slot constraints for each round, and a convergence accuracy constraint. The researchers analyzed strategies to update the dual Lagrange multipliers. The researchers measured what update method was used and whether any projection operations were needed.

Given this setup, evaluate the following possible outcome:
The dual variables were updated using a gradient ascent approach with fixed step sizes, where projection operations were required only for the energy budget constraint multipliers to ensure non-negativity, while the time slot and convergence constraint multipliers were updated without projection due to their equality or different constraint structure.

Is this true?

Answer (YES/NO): NO